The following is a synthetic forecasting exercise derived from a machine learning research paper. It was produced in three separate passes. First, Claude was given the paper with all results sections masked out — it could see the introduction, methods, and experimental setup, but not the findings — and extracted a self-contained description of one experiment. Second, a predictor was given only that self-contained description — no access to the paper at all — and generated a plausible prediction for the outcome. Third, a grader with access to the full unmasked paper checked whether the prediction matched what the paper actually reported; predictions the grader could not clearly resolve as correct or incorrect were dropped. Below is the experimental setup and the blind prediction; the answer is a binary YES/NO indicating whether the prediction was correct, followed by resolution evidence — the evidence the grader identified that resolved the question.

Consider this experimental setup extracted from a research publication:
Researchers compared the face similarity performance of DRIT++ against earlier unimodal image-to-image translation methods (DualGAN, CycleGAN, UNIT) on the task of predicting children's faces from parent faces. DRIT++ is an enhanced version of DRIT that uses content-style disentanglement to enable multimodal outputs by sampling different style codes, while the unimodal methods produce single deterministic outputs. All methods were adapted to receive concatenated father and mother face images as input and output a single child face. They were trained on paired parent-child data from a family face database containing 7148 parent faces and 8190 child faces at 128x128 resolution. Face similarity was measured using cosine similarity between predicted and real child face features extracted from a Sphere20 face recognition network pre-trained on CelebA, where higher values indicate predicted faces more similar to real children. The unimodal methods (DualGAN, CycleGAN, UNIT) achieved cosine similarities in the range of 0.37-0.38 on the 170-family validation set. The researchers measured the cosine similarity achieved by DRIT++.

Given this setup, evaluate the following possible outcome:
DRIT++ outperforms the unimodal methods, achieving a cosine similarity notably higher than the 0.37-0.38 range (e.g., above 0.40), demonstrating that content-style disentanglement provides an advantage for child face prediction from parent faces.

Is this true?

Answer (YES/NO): NO